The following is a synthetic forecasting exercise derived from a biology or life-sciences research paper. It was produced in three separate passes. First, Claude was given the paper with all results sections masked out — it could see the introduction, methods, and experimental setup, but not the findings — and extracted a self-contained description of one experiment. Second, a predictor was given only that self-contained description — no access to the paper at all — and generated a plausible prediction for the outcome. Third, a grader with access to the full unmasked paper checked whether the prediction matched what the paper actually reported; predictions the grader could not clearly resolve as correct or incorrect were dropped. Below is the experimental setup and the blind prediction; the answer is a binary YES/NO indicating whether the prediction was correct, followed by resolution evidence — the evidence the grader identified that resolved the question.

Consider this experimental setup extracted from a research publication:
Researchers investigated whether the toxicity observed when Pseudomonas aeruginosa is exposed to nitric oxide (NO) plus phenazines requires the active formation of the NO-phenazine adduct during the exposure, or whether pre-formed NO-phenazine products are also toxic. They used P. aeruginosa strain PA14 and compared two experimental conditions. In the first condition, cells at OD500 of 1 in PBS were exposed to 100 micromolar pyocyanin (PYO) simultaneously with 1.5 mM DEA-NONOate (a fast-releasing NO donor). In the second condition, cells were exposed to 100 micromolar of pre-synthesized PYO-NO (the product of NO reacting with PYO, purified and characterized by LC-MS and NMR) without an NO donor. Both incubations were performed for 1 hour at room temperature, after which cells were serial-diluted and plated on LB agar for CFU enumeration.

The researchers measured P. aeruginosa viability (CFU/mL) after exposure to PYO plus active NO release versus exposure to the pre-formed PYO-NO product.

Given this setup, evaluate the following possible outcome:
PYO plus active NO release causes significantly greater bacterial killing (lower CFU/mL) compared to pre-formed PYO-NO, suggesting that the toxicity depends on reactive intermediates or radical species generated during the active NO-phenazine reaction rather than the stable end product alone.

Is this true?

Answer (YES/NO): YES